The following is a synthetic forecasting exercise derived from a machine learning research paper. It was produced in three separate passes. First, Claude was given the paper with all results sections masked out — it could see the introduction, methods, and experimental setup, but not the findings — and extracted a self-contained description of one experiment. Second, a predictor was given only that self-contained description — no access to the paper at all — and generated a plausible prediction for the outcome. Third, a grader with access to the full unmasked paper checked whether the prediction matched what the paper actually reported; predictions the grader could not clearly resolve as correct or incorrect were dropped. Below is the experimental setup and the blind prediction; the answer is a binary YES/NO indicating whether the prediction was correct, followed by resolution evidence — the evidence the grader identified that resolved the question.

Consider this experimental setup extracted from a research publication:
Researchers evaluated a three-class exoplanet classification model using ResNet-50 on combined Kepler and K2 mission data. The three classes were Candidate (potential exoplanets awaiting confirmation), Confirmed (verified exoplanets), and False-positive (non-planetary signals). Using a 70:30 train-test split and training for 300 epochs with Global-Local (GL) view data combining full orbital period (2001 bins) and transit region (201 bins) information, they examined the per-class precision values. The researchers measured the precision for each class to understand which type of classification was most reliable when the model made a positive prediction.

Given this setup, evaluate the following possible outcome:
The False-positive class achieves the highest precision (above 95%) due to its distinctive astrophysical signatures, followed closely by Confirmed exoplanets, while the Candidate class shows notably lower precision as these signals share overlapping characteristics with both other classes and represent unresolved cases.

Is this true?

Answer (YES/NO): NO